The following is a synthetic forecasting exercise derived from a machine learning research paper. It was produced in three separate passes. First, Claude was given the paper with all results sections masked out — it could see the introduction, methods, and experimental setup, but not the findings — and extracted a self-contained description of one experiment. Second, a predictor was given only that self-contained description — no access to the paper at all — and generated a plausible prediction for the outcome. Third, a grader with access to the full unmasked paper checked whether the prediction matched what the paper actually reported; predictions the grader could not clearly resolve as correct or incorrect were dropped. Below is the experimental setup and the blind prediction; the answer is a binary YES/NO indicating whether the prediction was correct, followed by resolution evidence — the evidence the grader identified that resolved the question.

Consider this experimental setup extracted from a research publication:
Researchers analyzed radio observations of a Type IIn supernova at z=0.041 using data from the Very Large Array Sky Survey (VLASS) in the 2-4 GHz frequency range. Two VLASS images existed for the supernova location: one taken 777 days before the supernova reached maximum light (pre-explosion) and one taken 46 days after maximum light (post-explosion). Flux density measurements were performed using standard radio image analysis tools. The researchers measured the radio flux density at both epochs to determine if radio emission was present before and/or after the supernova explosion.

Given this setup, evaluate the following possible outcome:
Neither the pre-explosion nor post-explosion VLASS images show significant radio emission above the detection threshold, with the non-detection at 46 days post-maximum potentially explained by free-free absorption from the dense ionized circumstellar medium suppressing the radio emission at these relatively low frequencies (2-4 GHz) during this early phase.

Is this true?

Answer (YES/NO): YES